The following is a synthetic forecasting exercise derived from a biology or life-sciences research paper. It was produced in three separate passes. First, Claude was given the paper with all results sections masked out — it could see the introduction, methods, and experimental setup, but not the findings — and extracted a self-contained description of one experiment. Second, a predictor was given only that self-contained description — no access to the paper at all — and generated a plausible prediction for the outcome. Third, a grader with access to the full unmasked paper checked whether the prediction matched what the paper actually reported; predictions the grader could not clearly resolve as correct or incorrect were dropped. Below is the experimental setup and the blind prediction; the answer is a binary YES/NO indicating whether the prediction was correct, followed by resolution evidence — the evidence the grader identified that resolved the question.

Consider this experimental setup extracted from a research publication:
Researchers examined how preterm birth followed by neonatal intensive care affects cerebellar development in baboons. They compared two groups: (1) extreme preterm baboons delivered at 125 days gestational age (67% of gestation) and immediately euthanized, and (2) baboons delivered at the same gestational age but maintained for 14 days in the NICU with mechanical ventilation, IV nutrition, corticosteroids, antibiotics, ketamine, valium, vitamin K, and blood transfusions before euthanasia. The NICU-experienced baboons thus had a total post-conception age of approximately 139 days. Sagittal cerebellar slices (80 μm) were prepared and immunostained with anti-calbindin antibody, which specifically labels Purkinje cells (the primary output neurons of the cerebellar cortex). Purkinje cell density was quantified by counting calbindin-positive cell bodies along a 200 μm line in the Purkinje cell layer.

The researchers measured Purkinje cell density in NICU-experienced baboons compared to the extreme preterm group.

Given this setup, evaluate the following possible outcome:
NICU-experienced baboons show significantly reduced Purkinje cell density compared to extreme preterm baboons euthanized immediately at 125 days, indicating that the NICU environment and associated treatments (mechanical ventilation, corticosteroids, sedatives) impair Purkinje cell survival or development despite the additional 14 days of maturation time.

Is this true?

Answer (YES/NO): NO